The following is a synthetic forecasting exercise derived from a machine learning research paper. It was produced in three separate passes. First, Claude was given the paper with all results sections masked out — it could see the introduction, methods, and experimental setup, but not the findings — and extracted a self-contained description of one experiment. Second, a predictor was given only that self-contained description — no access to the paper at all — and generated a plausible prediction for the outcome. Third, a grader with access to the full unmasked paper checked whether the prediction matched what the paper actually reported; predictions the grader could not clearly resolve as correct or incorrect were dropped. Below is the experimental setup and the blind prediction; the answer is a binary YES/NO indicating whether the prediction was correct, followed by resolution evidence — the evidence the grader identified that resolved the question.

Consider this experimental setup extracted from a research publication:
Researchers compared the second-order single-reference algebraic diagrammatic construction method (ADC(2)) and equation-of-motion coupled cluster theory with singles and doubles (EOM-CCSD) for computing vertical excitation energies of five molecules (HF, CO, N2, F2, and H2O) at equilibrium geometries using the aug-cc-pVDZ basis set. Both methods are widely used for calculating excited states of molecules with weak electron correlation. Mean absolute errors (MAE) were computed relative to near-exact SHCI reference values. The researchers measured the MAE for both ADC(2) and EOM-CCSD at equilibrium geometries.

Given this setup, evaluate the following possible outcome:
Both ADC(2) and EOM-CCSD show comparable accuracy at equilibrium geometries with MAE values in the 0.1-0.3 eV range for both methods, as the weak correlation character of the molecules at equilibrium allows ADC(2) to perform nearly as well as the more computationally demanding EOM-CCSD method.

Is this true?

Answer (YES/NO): NO